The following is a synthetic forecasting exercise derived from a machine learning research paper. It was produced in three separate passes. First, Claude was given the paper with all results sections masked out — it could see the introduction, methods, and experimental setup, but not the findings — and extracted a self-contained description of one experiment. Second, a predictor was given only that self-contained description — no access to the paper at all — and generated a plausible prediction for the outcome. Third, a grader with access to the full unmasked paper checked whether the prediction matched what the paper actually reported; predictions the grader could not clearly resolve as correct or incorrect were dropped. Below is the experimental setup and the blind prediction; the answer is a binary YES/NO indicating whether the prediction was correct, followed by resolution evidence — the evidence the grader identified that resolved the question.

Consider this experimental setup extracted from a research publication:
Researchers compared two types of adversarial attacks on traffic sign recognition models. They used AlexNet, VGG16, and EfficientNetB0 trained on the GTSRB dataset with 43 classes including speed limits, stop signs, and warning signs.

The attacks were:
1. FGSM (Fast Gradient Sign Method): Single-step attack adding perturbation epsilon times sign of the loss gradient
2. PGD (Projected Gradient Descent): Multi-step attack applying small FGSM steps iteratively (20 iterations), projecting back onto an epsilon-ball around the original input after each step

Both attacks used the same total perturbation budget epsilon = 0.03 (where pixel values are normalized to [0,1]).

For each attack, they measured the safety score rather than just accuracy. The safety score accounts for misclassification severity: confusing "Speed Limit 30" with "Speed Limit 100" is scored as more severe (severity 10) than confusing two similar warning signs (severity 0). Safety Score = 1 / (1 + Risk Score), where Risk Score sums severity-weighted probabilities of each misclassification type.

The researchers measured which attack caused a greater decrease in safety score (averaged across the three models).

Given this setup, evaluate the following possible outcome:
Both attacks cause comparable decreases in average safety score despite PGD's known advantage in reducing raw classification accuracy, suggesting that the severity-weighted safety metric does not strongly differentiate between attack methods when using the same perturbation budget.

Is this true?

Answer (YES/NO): NO